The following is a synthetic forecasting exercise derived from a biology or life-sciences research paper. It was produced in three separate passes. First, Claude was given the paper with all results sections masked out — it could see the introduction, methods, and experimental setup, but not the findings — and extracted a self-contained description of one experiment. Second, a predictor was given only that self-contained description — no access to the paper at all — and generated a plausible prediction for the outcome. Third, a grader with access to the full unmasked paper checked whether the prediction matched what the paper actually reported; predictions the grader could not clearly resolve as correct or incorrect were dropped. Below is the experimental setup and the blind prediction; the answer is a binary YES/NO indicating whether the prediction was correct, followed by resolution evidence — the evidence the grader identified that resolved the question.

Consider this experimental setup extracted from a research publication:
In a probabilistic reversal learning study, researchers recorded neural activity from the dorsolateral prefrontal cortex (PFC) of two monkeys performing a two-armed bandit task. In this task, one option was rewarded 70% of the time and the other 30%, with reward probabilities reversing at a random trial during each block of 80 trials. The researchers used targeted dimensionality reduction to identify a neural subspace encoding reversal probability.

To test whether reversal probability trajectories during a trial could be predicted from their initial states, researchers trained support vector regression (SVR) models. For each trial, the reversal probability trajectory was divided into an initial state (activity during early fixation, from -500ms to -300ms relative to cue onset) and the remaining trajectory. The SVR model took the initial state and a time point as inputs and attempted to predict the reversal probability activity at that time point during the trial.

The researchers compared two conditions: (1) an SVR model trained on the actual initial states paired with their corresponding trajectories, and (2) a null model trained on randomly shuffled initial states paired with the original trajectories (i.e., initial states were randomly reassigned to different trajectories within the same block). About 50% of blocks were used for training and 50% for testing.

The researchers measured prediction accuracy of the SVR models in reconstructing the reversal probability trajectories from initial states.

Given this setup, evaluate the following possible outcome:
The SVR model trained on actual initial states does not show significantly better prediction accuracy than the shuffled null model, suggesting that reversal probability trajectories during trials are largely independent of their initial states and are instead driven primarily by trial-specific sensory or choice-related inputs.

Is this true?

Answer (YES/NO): NO